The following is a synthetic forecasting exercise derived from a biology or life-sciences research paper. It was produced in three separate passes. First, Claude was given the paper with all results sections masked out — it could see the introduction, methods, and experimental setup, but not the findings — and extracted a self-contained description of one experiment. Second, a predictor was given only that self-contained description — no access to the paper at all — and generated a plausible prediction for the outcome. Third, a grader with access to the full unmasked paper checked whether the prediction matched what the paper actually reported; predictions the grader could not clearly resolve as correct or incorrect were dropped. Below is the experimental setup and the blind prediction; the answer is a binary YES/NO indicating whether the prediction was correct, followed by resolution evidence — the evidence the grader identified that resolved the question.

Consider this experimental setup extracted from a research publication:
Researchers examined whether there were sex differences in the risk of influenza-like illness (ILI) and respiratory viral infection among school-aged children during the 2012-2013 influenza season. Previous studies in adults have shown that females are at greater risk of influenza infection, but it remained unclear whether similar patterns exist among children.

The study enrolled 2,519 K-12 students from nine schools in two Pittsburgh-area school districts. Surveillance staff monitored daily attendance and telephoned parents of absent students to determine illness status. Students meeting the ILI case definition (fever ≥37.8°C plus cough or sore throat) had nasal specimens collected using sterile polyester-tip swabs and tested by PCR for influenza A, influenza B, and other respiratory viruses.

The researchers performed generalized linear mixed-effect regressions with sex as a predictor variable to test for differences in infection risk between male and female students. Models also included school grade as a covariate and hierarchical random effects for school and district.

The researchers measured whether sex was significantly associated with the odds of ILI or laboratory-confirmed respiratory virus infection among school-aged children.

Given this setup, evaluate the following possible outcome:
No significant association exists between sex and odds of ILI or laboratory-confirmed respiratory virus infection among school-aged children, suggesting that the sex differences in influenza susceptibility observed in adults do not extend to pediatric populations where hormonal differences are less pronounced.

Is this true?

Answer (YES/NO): YES